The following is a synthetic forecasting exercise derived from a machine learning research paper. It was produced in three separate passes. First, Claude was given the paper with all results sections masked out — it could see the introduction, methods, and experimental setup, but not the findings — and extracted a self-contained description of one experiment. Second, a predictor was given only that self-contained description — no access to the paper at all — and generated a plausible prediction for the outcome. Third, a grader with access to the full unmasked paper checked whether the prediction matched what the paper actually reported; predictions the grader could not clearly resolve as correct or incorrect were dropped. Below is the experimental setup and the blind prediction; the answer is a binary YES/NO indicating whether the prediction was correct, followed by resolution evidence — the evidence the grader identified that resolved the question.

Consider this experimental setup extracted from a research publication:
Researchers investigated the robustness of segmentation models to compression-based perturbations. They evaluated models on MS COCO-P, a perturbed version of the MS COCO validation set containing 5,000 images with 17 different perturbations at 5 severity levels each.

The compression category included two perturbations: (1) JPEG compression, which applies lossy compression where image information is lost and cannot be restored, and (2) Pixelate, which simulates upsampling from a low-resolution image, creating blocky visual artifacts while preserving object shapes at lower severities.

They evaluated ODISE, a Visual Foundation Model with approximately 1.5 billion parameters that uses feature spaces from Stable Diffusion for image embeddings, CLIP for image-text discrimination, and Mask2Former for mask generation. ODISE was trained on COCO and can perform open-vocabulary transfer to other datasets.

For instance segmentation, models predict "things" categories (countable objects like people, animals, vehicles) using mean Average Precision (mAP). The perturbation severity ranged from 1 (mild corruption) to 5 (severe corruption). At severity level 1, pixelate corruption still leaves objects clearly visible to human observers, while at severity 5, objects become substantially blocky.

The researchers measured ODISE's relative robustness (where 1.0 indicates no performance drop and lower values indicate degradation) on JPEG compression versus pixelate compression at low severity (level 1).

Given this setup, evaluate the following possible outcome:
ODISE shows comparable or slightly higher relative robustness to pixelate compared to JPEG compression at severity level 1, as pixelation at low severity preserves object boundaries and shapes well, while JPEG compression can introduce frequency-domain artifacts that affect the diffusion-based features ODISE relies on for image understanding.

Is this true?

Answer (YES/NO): NO